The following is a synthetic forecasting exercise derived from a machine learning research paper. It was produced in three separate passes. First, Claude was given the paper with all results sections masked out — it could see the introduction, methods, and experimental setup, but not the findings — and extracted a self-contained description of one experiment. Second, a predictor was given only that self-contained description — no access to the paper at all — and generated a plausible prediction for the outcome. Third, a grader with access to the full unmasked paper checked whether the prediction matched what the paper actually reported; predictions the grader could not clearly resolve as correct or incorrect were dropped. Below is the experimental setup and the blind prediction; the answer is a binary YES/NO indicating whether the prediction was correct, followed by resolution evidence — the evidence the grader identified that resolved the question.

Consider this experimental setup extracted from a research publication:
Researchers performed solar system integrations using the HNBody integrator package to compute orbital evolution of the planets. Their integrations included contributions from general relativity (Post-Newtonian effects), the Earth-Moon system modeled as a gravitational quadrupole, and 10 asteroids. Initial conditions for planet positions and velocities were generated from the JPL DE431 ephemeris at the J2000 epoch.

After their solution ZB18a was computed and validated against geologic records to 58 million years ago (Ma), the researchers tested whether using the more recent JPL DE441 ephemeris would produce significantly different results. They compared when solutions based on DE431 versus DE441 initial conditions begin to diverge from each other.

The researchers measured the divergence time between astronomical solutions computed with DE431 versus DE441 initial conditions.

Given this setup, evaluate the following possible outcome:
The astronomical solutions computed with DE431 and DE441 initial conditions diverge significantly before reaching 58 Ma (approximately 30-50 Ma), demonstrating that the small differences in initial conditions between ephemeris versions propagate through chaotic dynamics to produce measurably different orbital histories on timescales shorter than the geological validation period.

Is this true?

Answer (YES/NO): NO